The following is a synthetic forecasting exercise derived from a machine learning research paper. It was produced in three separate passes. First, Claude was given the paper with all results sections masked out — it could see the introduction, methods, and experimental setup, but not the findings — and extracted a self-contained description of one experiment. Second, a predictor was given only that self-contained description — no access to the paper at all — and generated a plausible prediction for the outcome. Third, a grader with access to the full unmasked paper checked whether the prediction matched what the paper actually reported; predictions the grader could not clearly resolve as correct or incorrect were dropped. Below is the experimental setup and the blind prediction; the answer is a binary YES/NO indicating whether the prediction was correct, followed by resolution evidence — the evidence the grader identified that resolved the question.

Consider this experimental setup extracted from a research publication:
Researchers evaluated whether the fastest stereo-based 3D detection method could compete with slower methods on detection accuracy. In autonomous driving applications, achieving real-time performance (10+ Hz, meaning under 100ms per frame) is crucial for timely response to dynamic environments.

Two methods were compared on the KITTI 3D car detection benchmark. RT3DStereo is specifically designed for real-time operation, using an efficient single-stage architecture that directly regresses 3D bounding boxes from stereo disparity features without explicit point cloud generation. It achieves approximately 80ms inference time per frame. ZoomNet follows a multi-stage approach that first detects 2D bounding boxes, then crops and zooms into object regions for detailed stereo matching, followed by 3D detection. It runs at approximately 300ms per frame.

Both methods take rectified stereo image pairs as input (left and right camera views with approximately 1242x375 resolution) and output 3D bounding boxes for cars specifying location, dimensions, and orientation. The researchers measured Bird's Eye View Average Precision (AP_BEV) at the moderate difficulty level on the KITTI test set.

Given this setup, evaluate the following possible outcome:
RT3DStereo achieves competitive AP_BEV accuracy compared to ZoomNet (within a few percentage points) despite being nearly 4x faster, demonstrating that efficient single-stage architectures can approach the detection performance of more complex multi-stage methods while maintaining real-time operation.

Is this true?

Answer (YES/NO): NO